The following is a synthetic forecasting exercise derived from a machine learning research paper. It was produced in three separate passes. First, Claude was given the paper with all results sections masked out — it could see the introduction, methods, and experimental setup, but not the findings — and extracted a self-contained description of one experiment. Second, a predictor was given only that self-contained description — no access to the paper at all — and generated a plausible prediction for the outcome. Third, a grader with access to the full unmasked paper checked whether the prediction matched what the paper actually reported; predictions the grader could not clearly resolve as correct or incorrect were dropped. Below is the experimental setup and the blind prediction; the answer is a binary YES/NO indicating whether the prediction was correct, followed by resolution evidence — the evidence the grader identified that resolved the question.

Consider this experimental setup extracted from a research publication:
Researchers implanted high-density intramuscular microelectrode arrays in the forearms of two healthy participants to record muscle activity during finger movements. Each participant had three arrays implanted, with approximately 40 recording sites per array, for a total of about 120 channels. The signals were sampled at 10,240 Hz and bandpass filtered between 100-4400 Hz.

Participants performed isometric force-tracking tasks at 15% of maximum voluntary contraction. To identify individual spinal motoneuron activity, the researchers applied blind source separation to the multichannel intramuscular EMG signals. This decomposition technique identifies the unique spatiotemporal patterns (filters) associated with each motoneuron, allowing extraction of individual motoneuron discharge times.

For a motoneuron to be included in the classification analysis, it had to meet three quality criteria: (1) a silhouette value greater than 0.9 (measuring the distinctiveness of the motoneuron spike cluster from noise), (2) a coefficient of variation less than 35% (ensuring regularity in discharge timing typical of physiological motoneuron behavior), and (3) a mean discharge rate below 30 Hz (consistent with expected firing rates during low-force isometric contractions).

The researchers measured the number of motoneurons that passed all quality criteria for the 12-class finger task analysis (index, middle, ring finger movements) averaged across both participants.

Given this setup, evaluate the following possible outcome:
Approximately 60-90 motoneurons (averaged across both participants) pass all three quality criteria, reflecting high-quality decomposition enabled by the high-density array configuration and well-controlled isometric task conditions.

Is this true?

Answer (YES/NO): NO